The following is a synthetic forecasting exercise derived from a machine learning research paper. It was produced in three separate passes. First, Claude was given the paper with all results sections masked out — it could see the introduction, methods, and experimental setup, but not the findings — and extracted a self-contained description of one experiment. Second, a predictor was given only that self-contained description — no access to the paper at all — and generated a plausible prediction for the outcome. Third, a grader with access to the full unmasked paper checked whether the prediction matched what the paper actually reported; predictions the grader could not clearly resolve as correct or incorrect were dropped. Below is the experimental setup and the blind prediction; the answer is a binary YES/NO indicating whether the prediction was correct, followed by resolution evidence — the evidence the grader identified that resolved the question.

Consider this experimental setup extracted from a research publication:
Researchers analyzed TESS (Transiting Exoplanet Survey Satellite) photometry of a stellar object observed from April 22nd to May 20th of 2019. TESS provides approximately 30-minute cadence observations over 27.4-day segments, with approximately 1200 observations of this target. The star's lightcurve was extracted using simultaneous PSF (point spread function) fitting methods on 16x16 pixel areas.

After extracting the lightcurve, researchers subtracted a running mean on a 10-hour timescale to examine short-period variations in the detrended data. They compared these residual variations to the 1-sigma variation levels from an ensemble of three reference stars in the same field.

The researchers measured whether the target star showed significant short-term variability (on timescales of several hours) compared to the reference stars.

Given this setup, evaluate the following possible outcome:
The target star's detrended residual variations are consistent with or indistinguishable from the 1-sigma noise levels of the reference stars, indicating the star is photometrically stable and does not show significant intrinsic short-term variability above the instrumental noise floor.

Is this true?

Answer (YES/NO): NO